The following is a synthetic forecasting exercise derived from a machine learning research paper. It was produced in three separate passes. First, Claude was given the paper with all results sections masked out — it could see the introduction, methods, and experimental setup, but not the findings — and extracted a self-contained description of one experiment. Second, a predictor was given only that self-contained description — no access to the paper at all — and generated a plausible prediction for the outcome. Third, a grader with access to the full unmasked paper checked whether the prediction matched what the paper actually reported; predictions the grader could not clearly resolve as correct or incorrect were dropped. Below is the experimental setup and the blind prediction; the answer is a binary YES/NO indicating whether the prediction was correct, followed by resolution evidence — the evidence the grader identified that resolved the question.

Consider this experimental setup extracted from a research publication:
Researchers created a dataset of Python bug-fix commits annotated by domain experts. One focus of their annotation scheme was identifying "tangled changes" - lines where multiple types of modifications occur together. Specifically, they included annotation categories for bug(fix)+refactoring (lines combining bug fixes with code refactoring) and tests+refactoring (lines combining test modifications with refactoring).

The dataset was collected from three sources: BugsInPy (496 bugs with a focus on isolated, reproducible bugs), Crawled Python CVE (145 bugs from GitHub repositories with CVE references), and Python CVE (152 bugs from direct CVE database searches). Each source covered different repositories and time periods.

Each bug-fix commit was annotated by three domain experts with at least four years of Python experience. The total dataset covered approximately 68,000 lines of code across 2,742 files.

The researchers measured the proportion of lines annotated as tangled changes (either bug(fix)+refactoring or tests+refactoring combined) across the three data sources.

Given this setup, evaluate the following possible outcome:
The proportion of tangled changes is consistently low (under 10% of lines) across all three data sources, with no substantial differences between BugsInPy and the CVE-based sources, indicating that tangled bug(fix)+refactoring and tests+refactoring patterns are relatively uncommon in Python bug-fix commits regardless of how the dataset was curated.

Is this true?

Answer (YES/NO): YES